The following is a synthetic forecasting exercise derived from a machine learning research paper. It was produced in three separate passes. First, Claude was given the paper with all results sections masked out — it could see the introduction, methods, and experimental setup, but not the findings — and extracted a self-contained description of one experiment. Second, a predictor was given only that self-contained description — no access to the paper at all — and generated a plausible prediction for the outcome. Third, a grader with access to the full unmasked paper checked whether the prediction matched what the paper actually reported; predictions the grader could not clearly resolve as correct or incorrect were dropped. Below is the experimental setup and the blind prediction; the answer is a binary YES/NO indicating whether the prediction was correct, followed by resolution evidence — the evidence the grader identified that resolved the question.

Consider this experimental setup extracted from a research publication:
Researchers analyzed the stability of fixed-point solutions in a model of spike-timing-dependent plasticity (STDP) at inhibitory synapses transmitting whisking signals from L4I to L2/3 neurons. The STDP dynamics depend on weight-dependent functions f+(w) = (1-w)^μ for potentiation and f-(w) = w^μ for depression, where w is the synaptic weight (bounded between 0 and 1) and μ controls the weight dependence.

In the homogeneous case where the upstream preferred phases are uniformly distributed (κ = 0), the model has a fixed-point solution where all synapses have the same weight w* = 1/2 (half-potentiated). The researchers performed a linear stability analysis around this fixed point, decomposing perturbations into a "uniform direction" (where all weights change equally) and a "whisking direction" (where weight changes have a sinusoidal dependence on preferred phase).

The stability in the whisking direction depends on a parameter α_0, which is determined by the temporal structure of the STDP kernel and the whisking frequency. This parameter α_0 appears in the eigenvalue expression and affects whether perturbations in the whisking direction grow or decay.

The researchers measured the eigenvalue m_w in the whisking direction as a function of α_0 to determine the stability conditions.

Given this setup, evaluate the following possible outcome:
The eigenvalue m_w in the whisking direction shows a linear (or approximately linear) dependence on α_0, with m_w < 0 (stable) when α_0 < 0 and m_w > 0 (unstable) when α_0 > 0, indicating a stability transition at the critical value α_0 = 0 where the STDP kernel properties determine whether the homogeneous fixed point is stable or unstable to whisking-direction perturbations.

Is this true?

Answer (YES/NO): NO